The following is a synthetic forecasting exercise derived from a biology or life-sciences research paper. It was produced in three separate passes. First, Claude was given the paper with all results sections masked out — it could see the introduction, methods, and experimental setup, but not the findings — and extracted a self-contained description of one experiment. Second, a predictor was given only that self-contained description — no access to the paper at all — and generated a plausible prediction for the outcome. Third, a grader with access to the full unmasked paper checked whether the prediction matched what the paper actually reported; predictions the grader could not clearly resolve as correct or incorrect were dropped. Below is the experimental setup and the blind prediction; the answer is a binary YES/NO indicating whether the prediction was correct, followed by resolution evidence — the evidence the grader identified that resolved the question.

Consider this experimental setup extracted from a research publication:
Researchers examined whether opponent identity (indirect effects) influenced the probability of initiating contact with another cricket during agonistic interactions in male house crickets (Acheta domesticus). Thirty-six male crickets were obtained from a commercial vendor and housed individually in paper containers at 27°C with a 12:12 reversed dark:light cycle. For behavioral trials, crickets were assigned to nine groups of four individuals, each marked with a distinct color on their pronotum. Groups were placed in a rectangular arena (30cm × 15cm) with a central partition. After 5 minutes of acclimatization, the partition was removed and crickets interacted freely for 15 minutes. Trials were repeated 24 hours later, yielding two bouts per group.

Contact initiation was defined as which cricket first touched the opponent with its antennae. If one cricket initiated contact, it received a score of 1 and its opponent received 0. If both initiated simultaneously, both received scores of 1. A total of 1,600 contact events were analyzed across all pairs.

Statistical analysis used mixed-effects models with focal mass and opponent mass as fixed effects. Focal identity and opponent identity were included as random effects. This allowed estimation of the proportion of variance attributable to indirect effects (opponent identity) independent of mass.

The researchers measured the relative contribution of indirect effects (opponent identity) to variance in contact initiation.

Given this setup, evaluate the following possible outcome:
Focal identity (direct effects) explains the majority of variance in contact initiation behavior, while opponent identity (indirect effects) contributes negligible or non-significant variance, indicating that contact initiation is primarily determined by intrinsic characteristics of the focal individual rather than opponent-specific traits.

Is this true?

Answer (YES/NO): NO